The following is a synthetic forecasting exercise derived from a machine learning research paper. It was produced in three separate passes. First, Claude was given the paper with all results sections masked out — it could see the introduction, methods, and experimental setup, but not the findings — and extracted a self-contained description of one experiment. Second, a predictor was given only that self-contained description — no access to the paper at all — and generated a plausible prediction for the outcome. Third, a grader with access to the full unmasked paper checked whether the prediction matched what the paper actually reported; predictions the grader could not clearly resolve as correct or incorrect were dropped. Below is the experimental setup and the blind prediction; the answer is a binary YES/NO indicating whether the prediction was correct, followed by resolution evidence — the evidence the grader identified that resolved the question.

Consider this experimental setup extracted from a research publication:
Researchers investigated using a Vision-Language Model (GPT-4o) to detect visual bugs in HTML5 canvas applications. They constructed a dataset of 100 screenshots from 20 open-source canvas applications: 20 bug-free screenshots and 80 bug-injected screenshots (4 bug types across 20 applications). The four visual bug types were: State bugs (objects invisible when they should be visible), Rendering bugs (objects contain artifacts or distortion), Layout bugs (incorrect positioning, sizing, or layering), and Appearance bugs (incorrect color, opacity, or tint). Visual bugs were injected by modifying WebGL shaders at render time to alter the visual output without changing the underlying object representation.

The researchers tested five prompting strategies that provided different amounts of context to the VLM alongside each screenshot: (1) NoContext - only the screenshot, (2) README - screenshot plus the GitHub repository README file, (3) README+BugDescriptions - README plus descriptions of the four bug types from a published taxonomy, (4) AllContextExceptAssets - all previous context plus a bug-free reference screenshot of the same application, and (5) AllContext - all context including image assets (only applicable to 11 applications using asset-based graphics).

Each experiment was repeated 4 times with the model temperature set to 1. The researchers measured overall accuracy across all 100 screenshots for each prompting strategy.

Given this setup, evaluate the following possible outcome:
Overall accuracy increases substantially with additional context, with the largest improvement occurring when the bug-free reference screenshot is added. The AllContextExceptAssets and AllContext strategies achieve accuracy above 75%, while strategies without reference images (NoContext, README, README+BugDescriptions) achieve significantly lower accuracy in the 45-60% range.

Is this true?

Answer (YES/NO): NO